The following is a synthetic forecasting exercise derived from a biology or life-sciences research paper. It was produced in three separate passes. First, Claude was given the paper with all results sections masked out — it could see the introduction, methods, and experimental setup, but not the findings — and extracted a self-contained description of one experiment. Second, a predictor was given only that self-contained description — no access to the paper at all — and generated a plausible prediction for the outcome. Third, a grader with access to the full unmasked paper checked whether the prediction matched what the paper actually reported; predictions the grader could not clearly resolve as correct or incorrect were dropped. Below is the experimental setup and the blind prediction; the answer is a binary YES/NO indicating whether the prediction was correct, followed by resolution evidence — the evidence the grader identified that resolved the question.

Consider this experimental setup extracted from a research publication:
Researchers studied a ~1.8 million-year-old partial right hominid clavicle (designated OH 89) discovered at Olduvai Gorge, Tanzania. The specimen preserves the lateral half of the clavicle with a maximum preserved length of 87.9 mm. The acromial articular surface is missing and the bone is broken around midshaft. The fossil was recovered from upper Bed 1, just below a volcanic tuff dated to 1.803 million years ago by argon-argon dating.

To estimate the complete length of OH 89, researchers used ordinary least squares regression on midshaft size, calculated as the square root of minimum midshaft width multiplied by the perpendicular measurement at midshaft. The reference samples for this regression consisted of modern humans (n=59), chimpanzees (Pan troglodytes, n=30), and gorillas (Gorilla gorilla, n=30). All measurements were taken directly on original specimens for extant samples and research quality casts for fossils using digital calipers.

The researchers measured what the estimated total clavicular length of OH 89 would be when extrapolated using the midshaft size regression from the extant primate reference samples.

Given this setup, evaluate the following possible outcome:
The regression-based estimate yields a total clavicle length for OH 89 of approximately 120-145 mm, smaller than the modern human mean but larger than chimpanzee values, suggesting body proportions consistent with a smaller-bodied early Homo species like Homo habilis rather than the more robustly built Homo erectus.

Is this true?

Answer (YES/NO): NO